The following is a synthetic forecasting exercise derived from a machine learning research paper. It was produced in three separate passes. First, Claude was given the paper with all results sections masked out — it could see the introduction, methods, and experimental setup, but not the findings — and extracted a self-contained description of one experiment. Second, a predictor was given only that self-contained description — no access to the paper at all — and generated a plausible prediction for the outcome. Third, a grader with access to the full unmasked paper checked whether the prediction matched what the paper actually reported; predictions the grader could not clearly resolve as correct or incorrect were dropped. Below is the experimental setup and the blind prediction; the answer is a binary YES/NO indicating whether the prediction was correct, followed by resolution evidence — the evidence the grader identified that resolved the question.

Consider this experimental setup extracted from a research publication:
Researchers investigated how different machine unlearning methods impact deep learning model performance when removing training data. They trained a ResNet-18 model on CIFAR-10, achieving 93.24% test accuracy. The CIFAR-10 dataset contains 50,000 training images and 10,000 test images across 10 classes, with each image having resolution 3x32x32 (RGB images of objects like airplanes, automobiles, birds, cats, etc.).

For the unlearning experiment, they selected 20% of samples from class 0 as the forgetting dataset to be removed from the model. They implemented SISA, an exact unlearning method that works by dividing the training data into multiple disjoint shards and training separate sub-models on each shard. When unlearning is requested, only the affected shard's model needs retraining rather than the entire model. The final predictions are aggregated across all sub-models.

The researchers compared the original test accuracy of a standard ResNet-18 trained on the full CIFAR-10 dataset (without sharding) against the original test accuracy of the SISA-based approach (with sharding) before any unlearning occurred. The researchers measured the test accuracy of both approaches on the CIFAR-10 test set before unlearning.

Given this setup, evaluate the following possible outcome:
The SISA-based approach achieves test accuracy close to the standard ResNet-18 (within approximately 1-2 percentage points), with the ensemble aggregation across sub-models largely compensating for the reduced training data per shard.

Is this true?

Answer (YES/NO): NO